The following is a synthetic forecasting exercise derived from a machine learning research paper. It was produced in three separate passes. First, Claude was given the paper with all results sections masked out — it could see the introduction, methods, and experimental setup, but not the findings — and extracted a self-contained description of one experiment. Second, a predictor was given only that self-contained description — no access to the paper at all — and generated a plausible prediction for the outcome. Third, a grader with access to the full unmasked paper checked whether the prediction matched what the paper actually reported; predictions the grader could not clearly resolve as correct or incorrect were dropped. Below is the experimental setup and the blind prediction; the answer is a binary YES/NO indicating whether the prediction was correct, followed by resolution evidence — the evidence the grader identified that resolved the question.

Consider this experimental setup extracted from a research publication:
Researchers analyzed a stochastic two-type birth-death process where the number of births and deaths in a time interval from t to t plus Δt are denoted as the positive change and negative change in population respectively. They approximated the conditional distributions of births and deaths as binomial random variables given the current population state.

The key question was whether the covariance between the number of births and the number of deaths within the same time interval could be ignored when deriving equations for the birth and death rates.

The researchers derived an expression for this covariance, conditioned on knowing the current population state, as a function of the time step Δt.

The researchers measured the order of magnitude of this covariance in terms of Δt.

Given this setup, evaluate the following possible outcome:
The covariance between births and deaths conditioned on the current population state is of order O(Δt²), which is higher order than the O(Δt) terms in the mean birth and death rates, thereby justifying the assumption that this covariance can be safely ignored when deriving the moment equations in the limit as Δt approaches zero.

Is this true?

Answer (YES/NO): YES